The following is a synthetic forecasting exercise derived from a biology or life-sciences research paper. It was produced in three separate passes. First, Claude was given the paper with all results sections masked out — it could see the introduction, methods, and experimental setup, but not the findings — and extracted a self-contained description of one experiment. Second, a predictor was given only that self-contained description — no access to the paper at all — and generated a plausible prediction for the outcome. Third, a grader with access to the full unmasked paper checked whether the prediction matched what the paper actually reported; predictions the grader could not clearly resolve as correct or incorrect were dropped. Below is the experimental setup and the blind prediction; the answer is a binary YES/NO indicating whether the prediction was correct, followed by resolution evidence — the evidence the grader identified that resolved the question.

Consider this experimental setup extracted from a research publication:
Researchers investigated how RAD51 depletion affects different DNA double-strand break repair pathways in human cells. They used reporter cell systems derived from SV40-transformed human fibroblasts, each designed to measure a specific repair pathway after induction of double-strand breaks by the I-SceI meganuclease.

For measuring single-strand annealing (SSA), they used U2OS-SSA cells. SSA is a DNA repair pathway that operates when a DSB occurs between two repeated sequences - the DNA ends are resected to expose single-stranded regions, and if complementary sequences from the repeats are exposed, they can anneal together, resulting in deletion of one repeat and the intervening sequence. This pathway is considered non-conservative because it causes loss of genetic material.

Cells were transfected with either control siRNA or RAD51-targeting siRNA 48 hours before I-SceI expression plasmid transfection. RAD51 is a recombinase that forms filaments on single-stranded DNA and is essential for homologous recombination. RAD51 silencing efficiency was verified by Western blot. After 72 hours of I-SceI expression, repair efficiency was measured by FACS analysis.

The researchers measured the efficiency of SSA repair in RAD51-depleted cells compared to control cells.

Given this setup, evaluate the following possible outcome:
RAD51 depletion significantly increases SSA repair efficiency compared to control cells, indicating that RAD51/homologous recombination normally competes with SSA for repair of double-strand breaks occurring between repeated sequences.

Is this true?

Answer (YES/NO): YES